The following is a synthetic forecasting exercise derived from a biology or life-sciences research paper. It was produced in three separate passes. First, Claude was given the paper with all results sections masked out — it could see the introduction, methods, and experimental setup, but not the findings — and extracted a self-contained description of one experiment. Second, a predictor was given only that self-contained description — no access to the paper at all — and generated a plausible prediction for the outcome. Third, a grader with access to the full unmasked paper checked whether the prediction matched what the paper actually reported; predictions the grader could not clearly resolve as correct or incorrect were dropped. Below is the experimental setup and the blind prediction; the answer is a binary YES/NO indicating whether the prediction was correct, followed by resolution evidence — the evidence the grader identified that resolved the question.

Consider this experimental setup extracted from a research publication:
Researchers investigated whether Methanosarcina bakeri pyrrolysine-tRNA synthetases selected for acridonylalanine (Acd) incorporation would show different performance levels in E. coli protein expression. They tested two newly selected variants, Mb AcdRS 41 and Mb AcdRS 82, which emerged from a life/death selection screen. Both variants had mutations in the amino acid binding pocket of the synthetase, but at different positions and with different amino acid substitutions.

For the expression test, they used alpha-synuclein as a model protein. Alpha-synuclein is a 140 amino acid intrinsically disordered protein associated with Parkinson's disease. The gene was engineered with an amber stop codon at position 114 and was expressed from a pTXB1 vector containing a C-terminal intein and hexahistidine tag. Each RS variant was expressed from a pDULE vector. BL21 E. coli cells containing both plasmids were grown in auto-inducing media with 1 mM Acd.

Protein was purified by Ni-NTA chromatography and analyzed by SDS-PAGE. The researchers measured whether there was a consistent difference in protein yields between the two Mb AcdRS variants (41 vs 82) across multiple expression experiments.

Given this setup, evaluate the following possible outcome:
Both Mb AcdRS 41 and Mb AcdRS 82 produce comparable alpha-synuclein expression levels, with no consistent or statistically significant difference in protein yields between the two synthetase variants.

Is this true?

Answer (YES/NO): NO